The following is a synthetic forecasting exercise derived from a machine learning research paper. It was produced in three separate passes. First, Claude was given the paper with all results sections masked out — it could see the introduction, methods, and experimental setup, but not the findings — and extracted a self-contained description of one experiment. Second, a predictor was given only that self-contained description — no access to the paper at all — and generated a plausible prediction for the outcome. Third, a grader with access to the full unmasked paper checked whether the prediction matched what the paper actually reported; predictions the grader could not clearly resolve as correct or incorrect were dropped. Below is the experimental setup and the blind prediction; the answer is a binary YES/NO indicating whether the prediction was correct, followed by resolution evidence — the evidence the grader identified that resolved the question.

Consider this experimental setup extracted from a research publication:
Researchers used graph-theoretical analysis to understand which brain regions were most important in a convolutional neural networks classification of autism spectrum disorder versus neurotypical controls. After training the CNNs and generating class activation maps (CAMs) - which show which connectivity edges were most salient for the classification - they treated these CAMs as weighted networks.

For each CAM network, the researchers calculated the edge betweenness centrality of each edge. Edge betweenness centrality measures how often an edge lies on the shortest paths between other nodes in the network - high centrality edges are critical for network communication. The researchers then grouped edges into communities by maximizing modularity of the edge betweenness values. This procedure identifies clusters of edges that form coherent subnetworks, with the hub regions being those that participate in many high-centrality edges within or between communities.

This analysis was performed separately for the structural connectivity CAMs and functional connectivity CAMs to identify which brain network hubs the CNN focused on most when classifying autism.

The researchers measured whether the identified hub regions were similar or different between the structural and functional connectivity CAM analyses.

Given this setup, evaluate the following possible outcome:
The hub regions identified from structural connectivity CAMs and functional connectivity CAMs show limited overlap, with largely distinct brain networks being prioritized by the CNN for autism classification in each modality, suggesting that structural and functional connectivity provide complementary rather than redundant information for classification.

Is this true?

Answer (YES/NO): YES